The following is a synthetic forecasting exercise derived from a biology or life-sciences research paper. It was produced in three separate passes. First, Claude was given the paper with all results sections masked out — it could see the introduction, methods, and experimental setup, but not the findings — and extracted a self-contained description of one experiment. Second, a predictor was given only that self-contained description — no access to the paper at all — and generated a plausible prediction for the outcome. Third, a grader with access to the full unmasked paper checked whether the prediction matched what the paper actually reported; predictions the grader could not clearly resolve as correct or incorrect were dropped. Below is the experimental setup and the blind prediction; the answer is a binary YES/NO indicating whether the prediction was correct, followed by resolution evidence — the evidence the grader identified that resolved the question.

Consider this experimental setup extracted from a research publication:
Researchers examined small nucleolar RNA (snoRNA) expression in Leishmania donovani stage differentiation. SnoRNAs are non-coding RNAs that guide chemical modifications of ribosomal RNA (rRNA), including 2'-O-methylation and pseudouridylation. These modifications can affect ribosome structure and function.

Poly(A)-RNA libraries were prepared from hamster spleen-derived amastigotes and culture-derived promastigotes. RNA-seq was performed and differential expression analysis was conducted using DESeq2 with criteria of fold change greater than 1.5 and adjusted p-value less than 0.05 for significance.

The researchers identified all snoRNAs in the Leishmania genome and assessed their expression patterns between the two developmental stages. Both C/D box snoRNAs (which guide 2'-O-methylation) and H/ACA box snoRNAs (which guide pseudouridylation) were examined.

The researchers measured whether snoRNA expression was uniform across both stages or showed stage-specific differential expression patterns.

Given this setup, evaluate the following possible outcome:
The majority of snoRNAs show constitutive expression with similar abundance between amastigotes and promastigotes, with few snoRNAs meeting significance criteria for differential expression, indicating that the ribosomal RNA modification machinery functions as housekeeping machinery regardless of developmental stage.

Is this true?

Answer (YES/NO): NO